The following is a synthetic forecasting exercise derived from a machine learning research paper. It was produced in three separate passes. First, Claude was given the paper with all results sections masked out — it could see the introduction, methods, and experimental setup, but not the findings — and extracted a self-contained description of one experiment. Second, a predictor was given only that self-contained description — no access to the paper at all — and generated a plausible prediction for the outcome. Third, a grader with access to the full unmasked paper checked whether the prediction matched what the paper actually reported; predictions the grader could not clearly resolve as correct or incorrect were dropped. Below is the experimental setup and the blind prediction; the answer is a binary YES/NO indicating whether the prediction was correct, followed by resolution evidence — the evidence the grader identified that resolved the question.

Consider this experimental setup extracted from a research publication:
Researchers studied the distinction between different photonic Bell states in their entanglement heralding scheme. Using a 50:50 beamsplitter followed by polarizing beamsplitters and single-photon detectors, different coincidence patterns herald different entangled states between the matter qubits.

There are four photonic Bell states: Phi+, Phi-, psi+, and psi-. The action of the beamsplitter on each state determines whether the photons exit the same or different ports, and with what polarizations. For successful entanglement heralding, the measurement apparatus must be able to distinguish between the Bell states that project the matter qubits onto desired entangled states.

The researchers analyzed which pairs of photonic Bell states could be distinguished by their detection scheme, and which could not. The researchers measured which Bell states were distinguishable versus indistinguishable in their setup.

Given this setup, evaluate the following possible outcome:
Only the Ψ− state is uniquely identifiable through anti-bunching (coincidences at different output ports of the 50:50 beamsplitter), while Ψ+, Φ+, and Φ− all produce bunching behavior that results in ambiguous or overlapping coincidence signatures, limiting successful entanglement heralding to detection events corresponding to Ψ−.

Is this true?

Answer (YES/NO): NO